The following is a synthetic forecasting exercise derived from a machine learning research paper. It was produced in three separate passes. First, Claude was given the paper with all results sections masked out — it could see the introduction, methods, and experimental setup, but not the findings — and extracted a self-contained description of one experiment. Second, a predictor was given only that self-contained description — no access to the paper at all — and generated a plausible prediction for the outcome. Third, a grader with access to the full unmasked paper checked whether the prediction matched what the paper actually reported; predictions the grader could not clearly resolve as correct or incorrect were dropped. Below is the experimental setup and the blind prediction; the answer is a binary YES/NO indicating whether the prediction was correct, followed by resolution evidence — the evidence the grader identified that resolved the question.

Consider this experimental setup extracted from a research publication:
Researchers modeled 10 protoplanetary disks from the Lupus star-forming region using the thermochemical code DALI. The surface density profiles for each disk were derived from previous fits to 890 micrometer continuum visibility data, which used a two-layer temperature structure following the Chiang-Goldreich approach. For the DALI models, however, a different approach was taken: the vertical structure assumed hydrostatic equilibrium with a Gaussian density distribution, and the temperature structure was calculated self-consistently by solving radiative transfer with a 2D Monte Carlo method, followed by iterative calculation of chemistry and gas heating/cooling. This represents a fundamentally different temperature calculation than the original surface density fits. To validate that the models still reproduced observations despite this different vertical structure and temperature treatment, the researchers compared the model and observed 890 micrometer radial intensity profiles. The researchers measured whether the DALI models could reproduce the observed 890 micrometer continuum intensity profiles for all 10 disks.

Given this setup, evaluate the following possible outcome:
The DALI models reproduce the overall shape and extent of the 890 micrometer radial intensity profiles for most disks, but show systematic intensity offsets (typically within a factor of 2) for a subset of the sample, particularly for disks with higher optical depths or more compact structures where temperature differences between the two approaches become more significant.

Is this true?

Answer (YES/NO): NO